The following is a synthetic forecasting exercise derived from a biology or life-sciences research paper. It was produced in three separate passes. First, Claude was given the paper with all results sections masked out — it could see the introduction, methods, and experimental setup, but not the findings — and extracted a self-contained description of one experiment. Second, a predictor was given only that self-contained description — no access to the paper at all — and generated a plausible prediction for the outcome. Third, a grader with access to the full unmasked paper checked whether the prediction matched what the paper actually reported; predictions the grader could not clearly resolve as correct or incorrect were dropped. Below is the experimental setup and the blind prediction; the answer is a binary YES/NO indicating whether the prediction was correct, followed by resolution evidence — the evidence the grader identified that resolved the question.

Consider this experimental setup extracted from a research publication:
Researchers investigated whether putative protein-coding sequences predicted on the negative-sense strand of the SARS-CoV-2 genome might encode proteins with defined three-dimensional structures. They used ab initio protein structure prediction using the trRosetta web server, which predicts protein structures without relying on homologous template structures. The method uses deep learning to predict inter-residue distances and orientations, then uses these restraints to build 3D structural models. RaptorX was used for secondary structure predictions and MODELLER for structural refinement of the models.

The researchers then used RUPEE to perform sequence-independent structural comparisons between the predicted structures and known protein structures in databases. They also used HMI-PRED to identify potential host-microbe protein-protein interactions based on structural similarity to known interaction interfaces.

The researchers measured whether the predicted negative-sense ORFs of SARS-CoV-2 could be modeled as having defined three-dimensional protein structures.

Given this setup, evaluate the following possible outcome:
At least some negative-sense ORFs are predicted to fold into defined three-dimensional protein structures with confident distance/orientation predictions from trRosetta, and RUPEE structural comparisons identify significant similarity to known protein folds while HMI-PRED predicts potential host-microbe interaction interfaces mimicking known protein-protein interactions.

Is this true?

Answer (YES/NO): YES